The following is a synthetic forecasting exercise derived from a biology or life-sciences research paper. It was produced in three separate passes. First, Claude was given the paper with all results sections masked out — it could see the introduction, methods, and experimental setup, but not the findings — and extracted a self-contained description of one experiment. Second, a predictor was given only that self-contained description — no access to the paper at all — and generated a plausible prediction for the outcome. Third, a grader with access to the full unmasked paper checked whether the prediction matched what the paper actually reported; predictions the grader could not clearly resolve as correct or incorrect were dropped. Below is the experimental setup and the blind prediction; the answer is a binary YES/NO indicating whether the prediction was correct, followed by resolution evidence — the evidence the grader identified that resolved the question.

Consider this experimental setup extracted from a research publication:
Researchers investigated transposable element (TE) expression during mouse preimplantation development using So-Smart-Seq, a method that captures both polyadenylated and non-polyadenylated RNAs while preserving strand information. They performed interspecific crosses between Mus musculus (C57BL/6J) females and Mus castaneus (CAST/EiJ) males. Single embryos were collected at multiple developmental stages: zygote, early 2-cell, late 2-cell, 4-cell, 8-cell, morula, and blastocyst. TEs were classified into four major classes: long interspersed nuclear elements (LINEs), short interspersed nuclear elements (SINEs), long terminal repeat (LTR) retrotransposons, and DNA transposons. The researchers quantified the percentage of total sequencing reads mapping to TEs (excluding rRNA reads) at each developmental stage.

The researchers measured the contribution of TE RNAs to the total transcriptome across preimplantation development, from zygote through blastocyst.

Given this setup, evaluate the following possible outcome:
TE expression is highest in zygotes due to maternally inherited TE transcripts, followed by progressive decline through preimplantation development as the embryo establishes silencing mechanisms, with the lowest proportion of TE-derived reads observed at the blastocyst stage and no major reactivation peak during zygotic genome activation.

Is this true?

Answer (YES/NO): NO